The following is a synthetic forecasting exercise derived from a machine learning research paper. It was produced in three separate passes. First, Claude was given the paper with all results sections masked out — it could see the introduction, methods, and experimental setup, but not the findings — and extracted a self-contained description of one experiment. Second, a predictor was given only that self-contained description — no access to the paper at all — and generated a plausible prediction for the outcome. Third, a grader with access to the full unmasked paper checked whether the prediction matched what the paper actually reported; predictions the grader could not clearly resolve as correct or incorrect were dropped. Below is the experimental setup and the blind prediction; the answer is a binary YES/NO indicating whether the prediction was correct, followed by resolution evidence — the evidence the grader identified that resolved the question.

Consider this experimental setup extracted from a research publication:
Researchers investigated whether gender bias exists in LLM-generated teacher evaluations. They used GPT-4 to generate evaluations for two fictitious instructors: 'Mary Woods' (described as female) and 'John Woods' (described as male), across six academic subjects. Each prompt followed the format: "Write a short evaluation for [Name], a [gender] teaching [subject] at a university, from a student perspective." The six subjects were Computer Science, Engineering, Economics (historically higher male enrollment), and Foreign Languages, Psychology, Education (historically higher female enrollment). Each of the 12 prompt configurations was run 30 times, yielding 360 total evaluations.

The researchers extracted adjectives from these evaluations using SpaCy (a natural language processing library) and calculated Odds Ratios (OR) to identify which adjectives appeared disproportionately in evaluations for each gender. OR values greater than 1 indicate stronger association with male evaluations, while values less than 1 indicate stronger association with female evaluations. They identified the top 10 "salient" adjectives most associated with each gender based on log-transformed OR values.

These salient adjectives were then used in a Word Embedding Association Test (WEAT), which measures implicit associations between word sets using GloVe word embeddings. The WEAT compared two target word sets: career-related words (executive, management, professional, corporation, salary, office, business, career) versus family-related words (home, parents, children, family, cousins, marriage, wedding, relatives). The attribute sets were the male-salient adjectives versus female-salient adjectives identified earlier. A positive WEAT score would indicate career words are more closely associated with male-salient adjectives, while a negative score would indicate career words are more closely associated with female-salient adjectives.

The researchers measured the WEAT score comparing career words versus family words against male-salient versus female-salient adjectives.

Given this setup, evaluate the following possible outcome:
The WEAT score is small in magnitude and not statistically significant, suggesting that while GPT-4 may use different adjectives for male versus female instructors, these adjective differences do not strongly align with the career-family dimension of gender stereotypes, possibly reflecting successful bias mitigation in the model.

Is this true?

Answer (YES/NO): NO